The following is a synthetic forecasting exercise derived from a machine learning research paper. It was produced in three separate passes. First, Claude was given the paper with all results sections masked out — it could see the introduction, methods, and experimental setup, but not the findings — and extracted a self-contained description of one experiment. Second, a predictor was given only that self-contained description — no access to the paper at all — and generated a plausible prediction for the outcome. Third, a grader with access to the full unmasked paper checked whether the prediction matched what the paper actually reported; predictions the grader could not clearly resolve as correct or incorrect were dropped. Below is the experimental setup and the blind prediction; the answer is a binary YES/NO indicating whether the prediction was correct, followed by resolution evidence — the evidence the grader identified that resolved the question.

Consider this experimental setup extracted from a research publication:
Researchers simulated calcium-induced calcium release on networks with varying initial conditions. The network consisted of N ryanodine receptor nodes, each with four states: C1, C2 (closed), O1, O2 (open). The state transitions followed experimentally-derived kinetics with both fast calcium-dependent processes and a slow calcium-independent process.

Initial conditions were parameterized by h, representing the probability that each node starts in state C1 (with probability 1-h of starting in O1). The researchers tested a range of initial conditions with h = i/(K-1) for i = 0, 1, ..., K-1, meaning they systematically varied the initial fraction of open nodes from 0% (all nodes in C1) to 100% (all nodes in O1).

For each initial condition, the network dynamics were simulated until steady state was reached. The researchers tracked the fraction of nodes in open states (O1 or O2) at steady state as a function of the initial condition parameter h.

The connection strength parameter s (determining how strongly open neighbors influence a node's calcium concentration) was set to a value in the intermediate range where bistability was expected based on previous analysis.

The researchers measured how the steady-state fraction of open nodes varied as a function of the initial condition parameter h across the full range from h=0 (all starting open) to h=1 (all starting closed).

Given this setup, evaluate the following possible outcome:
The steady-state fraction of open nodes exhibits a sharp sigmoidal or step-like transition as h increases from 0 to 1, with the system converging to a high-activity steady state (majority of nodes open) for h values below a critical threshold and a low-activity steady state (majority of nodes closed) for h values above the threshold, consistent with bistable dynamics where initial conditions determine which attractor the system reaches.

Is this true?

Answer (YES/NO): NO